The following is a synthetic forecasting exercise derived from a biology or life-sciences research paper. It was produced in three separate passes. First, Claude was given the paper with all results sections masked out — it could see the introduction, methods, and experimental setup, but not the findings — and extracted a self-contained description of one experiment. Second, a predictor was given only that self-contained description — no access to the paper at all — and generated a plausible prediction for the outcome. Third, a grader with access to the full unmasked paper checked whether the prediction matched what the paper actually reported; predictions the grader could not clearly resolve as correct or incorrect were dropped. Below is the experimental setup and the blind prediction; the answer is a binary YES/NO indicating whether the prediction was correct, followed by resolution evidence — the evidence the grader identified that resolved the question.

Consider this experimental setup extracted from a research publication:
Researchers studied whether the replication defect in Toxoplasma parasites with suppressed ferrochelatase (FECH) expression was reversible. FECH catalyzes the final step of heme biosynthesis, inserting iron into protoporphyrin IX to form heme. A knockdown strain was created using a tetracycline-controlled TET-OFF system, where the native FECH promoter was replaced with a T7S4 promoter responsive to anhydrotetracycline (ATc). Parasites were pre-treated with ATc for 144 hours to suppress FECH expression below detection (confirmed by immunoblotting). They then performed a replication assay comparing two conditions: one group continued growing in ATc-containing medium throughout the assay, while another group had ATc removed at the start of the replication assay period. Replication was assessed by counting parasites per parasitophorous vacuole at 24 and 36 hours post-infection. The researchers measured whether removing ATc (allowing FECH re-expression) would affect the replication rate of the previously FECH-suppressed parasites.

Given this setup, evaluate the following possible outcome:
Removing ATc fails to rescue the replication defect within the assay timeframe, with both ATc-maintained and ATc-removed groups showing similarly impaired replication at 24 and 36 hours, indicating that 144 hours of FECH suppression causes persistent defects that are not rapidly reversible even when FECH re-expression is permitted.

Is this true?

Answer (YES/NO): NO